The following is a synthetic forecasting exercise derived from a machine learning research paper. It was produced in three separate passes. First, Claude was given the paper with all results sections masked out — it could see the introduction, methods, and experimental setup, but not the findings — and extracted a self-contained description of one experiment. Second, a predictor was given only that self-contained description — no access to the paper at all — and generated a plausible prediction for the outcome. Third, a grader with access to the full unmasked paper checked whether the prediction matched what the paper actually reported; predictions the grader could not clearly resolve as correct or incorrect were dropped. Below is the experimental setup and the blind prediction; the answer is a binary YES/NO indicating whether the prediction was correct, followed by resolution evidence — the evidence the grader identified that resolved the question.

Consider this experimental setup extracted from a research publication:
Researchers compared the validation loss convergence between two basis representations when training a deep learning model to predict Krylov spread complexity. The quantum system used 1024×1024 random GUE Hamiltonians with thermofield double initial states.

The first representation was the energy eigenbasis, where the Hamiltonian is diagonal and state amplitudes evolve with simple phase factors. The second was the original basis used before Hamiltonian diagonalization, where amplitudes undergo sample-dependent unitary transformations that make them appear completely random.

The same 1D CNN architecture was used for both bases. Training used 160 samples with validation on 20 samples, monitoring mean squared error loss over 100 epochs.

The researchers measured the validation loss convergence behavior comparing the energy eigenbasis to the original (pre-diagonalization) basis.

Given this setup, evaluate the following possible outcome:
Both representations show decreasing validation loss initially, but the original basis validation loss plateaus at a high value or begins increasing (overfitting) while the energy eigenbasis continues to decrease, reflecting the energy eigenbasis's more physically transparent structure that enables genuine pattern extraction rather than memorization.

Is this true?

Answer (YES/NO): NO